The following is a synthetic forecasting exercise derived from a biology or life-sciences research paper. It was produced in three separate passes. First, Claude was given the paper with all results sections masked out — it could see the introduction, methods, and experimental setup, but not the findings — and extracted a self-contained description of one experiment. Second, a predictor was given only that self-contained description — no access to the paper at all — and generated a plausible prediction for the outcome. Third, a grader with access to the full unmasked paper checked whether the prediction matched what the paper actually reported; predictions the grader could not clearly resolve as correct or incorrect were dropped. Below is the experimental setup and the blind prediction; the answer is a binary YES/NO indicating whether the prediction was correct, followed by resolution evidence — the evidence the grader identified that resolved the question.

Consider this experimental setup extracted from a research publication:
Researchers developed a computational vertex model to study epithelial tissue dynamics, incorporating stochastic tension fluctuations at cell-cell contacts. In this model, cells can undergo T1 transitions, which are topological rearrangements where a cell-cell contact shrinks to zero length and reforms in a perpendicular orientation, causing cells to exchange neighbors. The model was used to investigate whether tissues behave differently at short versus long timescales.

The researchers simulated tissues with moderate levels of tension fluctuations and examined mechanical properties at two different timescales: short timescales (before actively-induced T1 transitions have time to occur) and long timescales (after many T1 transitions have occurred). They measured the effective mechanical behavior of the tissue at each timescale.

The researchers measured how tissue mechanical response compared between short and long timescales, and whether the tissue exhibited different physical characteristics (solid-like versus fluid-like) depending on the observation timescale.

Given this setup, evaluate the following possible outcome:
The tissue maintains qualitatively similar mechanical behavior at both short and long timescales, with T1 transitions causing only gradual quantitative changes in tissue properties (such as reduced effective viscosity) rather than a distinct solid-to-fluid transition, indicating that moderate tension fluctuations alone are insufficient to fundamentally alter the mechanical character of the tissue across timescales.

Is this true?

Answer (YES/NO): NO